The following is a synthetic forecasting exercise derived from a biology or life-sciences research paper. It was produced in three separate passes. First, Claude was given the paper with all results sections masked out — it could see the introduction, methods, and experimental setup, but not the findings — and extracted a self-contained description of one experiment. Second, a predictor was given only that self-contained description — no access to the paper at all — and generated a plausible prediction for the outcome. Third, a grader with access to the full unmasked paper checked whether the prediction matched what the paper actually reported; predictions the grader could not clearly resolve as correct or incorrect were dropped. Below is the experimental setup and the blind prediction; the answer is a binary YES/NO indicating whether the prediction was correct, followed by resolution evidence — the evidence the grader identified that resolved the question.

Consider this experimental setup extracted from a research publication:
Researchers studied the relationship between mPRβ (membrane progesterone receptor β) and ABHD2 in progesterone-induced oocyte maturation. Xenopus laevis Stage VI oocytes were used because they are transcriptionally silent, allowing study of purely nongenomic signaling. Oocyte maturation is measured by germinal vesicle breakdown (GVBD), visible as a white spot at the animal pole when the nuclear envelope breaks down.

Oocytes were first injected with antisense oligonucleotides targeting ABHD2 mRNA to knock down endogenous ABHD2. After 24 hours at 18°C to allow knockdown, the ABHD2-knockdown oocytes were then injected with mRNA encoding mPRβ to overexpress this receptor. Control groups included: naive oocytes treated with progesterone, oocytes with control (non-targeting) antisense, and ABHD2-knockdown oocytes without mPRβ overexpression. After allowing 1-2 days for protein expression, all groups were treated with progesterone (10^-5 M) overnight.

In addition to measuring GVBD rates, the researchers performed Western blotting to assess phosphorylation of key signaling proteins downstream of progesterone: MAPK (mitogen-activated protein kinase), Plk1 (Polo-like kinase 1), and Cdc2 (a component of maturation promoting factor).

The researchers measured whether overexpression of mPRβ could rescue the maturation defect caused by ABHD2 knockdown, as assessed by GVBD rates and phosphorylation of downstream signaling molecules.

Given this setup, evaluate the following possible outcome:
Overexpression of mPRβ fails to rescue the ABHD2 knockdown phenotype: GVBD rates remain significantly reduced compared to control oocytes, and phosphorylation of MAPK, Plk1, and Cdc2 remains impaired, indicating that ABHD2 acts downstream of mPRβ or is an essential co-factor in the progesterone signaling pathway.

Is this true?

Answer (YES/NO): NO